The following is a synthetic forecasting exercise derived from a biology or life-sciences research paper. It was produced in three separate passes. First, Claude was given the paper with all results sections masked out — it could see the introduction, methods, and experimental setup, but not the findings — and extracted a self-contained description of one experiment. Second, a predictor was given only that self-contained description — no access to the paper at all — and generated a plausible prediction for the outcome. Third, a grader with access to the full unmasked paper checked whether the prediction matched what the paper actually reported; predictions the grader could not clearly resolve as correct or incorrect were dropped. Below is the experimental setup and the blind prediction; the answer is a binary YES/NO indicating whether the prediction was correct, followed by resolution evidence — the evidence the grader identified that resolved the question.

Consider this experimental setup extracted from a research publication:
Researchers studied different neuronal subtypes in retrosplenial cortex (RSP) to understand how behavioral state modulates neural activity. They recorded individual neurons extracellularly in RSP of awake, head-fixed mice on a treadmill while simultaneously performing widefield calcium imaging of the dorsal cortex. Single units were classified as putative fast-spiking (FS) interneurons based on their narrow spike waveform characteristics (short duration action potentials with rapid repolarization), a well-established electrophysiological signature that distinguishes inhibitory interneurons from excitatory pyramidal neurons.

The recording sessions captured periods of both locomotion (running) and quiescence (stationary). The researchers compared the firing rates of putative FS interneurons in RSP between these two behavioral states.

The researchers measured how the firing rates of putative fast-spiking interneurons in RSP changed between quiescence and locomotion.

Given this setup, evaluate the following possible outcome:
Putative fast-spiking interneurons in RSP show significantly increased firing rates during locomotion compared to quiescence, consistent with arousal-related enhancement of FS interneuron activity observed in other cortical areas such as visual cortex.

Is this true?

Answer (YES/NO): NO